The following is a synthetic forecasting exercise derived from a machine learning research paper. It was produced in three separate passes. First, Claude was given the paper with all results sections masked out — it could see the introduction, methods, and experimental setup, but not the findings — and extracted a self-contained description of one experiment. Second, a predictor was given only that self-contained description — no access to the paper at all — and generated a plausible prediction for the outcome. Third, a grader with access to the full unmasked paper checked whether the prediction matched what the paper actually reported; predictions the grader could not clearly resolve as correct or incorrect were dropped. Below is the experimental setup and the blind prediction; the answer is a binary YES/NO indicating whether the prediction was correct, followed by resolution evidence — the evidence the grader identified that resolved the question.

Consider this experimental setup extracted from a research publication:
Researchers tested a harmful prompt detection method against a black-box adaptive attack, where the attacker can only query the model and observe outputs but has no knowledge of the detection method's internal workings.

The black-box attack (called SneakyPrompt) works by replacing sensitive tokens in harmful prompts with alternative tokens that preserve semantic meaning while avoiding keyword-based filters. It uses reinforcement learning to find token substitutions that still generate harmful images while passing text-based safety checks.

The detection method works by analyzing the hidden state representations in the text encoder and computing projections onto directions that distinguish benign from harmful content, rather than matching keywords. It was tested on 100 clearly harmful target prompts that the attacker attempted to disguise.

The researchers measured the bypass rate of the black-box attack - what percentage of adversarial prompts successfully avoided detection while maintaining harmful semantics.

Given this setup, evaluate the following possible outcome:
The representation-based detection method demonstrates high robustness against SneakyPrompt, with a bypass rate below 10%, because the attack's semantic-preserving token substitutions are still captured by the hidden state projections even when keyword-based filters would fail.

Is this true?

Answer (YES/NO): YES